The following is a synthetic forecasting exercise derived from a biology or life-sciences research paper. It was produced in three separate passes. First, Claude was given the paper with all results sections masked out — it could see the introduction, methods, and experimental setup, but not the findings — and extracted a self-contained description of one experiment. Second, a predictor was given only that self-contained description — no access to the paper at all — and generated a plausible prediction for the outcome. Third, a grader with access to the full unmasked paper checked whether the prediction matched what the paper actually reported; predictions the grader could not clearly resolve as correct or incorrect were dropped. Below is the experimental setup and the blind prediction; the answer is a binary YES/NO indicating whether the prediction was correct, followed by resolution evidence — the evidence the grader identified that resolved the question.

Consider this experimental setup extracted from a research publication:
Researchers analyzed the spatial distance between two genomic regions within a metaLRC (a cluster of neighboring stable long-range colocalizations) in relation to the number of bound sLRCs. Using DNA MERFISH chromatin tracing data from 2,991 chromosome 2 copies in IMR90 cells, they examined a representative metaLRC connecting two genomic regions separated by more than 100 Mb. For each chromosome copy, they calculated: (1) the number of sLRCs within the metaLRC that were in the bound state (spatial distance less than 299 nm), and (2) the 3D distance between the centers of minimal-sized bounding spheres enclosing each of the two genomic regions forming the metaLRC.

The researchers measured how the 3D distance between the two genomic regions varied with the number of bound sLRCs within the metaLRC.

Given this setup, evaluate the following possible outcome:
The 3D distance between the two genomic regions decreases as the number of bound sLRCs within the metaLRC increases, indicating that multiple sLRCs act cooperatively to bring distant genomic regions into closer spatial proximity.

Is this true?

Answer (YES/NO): NO